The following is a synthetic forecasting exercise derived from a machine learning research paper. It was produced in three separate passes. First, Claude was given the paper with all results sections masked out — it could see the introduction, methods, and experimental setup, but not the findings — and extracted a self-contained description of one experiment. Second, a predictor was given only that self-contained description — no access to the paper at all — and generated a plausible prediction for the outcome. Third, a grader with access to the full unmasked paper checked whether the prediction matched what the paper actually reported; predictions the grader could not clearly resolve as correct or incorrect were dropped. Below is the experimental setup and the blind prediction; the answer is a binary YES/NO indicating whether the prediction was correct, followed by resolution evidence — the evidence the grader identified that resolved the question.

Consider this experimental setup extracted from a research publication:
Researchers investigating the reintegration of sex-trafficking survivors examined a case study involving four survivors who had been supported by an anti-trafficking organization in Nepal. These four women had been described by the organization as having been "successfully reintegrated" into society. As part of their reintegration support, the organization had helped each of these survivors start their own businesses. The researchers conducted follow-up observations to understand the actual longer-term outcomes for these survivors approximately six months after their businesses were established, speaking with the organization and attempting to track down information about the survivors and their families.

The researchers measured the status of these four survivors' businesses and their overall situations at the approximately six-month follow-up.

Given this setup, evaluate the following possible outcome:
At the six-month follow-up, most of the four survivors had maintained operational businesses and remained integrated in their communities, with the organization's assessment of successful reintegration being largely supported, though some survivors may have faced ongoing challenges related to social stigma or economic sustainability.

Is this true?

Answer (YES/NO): NO